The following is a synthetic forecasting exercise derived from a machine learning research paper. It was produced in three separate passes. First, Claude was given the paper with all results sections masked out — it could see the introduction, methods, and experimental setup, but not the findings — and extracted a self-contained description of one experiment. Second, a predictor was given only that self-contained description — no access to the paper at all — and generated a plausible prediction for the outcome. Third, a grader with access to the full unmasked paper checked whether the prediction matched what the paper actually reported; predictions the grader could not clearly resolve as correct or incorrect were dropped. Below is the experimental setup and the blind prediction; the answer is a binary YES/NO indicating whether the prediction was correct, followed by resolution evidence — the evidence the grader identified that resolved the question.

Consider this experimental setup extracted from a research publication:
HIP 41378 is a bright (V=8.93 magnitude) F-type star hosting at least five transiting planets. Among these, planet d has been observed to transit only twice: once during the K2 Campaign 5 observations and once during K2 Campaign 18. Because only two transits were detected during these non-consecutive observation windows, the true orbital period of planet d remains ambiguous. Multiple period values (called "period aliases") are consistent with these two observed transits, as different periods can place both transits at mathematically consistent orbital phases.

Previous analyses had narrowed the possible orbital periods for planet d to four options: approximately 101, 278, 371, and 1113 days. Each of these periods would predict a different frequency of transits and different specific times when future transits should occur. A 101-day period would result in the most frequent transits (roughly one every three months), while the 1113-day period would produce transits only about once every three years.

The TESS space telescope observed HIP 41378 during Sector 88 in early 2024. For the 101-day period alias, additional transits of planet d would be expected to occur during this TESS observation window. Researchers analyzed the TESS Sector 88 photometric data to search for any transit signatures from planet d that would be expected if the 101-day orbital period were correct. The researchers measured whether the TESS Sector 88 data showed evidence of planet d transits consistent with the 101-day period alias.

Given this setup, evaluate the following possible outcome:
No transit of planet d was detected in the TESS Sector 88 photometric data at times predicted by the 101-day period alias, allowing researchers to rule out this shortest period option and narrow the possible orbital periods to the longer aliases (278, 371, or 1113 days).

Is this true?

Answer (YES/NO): YES